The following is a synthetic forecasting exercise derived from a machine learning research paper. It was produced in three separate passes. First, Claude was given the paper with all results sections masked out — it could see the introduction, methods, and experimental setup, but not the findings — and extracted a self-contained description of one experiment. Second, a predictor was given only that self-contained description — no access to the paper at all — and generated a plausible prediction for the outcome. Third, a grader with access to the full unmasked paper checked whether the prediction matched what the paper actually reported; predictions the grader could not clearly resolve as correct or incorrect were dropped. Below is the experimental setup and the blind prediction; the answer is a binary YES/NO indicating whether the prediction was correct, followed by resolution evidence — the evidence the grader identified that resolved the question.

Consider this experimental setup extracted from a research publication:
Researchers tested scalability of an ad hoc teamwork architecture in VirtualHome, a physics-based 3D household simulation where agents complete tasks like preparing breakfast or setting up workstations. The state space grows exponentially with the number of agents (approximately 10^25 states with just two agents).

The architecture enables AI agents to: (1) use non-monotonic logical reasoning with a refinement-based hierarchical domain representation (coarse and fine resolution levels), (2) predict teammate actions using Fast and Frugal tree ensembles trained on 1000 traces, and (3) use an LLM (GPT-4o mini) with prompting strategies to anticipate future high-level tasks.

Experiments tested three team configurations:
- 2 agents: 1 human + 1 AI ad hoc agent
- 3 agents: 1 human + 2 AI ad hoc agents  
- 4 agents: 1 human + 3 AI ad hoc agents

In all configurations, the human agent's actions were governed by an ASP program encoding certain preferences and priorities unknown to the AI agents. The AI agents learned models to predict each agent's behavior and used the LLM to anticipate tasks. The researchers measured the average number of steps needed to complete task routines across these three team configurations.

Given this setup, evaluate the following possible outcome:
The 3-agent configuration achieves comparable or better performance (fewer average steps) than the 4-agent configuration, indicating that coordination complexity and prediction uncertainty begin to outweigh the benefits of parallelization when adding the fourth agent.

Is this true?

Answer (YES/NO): NO